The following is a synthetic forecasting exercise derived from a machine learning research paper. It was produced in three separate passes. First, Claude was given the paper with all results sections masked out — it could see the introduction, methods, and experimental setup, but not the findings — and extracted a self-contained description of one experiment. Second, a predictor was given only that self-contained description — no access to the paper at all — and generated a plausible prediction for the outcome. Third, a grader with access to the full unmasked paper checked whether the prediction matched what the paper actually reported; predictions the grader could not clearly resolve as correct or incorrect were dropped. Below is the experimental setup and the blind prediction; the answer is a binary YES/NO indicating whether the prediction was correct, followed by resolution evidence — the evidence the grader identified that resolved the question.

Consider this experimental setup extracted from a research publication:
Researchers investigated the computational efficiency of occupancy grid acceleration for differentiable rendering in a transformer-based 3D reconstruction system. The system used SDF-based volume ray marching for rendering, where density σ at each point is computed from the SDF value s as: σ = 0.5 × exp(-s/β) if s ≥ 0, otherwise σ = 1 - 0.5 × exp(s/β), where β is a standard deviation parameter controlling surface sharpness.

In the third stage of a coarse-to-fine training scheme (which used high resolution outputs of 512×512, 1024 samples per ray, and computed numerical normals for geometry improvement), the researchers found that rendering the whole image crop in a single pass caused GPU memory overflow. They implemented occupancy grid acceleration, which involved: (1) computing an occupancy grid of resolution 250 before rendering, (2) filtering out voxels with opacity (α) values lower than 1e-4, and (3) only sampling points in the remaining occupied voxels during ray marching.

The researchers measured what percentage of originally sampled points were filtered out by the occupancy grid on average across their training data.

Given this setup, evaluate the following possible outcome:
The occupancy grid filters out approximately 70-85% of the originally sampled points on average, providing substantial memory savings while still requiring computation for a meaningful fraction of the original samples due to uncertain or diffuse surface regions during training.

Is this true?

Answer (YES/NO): NO